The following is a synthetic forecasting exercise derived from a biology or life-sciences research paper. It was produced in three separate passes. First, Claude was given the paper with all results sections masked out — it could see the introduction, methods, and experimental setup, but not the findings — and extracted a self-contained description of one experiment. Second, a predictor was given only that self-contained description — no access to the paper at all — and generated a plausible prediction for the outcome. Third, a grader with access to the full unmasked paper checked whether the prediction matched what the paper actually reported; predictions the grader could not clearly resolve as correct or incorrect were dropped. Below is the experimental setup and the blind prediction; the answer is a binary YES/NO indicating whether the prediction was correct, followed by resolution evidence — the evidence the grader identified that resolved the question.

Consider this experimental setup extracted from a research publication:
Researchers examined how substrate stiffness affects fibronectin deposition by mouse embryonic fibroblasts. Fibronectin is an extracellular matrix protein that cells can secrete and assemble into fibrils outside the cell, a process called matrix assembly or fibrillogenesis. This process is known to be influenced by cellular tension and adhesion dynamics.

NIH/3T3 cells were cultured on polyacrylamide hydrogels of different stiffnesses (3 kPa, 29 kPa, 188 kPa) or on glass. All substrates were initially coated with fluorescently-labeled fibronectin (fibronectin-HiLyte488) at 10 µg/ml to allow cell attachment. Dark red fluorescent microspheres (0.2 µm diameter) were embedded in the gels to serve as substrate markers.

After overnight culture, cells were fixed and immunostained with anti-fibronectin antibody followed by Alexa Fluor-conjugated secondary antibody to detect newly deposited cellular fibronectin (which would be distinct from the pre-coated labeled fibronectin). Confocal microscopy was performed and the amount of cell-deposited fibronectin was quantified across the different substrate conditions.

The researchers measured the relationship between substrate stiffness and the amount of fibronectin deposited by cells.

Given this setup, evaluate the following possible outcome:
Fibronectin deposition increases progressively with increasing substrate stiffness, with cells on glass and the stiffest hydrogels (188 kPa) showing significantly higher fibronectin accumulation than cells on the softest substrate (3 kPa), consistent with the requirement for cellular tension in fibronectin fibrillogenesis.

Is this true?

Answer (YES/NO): NO